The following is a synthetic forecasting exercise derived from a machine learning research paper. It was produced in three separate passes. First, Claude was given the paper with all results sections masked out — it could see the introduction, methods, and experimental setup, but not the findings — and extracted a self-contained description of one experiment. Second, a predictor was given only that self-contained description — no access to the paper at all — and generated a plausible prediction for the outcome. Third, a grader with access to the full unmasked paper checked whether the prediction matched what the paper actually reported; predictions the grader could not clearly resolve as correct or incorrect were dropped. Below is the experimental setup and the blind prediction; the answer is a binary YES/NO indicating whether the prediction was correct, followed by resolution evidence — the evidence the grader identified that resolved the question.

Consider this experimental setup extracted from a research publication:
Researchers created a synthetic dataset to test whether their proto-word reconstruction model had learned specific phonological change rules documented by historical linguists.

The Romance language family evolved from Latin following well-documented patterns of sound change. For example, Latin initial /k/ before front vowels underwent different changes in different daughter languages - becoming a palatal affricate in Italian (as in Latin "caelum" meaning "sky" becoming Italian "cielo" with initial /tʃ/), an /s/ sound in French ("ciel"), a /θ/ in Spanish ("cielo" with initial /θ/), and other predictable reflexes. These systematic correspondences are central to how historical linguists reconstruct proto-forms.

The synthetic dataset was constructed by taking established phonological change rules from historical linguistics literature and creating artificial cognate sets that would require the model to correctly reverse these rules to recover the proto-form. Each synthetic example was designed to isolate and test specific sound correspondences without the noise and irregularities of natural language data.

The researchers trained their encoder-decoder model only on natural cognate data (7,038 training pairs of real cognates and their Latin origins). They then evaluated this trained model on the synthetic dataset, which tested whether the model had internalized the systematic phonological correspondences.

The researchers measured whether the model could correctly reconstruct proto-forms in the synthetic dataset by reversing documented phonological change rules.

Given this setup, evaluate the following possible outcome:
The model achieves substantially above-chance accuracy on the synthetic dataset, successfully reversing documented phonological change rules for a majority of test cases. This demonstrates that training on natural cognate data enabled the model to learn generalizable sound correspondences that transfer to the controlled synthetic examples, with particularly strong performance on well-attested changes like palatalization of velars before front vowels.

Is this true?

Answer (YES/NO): YES